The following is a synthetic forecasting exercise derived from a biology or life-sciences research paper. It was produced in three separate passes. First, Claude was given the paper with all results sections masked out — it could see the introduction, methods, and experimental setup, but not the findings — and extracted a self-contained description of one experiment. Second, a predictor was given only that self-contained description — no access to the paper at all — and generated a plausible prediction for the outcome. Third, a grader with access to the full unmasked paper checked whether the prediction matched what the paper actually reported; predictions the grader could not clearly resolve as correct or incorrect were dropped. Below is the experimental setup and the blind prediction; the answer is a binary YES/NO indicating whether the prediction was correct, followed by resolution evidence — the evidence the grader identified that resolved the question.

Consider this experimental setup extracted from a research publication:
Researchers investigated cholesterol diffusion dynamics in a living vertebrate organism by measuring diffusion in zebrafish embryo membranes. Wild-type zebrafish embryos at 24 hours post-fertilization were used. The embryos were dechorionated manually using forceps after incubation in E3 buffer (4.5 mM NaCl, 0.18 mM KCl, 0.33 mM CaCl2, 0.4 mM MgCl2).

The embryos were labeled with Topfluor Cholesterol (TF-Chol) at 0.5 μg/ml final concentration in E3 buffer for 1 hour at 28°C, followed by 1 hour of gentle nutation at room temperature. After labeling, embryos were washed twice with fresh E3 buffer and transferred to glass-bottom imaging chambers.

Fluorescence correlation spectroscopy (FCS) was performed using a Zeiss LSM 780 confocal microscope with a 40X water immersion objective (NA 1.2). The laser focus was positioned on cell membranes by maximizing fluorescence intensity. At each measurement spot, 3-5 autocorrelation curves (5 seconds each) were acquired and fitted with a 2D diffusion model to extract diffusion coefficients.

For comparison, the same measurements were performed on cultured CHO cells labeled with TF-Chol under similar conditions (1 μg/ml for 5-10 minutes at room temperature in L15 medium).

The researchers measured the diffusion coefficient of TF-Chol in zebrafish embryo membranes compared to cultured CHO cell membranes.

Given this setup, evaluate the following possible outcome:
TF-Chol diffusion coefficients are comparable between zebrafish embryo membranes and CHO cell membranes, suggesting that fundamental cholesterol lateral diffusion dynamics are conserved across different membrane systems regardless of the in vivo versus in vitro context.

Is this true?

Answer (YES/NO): YES